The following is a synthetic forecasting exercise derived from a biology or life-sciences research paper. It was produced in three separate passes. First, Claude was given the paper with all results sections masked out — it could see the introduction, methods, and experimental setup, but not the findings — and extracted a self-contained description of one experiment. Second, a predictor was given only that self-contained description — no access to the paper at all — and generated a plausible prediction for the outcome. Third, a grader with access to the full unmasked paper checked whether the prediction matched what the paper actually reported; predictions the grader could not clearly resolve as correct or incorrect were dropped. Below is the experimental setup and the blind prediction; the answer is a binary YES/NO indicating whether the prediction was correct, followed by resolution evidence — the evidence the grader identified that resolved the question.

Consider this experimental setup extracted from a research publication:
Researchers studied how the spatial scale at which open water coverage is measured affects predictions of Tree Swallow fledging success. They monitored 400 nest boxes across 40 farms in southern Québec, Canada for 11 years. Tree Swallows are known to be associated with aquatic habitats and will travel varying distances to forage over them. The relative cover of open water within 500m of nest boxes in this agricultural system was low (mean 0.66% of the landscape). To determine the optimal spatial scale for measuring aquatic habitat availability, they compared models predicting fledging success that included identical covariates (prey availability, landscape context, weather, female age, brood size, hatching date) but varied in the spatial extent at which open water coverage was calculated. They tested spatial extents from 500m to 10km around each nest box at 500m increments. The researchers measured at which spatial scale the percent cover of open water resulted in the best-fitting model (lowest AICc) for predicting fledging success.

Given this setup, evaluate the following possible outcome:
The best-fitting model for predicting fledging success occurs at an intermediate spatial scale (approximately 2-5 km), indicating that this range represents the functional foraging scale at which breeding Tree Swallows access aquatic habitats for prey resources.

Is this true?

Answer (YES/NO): YES